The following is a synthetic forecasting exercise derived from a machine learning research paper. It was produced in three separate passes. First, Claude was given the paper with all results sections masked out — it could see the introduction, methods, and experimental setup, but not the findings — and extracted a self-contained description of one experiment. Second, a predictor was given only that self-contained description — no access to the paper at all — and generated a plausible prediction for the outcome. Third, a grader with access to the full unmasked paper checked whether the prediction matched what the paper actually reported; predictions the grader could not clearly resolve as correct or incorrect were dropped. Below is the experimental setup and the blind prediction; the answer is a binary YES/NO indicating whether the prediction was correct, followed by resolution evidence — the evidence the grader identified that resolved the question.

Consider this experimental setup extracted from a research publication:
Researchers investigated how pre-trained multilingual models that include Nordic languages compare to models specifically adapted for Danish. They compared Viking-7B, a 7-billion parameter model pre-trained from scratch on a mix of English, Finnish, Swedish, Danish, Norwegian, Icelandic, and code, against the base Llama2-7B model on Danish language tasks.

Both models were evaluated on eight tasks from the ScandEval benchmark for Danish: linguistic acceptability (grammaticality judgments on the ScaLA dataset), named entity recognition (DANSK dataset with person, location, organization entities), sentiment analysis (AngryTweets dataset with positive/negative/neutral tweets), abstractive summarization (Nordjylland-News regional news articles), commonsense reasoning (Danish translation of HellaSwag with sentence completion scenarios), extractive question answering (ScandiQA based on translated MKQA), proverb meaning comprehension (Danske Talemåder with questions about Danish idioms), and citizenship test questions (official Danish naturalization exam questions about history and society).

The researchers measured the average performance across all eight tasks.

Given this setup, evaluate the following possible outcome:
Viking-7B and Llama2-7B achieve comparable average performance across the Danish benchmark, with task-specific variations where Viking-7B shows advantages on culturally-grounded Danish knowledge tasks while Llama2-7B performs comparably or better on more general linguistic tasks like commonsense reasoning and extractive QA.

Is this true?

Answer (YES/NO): NO